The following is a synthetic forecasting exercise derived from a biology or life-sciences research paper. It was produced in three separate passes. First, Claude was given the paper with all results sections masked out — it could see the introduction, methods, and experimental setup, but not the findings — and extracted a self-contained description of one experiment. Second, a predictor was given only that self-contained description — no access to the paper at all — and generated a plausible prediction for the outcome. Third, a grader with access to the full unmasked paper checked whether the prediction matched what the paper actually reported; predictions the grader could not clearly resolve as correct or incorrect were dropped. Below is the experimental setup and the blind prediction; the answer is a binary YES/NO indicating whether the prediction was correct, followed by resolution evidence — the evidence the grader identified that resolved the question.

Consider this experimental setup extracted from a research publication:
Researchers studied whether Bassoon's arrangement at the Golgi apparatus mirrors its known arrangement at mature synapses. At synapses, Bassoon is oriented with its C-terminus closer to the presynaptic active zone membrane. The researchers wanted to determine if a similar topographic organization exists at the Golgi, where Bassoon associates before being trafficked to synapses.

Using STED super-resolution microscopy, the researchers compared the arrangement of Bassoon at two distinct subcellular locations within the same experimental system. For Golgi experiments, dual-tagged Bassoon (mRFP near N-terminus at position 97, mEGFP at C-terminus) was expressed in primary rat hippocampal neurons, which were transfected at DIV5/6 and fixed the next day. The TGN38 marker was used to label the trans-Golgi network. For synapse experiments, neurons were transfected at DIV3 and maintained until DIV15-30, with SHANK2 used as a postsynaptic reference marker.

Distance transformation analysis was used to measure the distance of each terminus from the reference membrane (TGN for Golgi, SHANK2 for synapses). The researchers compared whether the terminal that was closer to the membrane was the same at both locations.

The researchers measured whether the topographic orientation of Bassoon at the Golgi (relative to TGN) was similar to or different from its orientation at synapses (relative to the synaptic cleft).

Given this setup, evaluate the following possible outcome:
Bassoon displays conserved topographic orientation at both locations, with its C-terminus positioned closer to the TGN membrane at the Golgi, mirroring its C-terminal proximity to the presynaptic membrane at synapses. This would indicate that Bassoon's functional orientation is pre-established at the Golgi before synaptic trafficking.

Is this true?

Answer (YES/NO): NO